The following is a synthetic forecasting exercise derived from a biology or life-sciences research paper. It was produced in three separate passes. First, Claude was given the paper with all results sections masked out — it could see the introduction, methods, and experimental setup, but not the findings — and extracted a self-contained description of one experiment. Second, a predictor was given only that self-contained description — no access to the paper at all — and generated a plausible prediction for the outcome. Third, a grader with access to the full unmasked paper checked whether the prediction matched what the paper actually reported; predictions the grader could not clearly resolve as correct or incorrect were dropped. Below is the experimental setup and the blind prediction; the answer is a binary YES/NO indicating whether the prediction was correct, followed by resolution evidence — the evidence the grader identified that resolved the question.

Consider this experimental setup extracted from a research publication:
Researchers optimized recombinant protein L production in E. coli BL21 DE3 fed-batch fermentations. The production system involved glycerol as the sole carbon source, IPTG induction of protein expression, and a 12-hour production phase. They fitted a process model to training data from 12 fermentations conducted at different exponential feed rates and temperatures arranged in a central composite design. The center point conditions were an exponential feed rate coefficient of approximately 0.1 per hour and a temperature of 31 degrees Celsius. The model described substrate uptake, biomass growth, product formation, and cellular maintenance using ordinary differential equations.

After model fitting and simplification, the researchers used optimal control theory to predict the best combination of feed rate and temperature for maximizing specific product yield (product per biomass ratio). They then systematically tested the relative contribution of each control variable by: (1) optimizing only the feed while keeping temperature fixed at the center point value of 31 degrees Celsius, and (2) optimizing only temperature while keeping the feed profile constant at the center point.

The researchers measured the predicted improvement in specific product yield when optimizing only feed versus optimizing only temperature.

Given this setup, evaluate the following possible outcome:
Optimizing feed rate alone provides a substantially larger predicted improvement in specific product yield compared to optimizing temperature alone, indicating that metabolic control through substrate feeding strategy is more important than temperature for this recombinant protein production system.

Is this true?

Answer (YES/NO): NO